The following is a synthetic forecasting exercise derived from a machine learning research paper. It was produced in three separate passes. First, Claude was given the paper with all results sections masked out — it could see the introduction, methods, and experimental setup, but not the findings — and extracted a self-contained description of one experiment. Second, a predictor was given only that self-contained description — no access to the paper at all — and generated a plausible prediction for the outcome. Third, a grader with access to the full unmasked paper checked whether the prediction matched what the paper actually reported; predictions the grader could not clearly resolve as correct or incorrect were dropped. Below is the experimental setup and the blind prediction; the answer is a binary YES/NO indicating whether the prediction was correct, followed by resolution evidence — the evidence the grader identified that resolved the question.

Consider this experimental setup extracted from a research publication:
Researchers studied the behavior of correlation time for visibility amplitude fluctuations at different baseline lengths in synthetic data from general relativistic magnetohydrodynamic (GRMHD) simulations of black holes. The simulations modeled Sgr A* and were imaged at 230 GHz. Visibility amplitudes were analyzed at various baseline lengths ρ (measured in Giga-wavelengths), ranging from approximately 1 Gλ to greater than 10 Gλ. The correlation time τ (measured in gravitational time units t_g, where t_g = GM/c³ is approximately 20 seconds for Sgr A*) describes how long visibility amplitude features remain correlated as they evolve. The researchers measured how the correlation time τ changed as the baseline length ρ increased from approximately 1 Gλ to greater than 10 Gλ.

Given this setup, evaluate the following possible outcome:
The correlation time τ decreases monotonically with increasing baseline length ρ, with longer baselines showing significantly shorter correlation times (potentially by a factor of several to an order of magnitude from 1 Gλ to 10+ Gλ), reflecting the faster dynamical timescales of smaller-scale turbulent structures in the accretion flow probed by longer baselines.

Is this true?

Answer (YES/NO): YES